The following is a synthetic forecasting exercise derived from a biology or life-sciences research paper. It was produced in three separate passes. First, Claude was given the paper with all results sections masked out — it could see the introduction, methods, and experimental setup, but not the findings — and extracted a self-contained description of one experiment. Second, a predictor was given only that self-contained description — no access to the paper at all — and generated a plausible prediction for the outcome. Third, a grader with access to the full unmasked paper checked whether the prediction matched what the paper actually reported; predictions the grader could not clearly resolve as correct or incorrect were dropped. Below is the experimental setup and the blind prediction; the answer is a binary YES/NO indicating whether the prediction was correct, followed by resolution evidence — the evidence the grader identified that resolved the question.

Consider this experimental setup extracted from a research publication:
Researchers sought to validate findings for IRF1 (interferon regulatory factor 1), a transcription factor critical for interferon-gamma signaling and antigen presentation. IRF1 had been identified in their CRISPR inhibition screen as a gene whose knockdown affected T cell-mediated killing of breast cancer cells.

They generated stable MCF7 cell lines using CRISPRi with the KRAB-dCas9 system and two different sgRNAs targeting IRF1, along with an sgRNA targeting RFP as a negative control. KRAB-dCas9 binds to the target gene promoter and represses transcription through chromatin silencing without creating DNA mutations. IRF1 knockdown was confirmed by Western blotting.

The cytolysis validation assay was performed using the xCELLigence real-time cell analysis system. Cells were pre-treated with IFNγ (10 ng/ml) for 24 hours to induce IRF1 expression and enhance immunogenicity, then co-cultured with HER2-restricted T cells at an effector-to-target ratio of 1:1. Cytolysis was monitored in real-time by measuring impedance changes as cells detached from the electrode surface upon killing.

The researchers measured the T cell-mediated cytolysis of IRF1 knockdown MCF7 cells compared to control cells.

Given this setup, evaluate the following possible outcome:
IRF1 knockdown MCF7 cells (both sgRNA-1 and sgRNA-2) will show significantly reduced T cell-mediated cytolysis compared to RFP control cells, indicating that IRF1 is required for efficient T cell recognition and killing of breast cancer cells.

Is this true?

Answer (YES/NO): YES